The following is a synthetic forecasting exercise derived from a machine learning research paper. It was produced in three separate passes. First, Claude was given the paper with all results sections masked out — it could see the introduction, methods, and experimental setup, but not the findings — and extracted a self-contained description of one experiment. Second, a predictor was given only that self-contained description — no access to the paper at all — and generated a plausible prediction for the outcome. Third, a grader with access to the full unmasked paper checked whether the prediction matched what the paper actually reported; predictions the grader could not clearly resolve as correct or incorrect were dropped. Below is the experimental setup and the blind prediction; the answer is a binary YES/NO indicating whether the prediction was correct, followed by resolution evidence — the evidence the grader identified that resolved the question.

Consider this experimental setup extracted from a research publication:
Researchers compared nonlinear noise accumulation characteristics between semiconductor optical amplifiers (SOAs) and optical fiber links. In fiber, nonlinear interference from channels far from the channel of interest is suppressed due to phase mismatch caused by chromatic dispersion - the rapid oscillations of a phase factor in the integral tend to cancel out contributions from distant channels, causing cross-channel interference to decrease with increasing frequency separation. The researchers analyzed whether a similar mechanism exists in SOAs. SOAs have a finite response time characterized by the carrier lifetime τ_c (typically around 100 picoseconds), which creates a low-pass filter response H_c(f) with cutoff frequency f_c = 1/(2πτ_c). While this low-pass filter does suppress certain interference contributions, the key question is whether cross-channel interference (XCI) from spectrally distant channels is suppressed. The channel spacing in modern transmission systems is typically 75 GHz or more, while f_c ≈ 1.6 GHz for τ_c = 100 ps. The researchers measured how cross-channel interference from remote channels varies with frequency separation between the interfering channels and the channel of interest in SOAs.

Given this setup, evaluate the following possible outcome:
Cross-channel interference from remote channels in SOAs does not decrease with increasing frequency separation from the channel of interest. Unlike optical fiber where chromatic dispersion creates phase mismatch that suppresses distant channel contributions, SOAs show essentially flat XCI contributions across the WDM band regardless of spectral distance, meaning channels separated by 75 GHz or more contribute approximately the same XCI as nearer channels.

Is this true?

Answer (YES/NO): YES